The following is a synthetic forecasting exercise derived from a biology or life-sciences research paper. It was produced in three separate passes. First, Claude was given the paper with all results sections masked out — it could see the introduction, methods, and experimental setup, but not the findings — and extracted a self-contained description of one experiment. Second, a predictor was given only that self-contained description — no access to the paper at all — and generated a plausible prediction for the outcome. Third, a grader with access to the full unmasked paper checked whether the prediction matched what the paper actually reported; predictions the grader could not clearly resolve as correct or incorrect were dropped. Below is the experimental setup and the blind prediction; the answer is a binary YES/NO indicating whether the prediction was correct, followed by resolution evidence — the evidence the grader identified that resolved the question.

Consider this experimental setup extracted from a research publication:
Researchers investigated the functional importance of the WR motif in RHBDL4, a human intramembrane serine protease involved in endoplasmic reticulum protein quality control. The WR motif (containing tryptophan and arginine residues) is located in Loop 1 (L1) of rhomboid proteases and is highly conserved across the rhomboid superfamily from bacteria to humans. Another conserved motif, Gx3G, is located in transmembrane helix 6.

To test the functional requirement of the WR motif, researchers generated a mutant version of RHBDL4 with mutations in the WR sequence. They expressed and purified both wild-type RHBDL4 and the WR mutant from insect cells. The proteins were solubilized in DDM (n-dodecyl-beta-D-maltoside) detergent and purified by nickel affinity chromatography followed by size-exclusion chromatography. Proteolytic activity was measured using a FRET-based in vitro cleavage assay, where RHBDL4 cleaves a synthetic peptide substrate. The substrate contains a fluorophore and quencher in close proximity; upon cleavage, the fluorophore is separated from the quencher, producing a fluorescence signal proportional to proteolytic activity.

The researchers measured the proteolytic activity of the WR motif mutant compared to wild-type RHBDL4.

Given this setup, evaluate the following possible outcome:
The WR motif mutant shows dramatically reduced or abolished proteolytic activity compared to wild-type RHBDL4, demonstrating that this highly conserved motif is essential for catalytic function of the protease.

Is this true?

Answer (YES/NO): YES